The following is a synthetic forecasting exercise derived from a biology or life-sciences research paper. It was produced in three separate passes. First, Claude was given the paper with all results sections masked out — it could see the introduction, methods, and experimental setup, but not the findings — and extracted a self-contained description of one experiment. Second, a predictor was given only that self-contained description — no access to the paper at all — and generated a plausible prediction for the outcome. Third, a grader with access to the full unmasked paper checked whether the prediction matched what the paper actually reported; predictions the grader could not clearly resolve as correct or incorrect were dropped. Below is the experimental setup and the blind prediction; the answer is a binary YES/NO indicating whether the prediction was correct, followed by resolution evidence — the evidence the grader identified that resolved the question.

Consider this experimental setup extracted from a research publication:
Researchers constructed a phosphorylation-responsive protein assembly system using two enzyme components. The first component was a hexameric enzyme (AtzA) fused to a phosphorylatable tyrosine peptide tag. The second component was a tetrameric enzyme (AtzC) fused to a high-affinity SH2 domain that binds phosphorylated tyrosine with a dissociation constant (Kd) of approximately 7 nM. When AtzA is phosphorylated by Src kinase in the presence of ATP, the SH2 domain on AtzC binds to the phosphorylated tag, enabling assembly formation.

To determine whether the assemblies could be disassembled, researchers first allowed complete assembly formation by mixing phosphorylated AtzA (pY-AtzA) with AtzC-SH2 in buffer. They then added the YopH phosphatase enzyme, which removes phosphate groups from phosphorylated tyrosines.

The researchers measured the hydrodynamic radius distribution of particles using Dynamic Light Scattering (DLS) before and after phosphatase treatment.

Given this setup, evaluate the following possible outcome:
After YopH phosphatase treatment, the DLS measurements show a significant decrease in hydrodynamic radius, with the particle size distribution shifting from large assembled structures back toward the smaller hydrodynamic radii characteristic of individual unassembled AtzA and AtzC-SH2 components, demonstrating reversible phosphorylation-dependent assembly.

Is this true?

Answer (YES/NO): YES